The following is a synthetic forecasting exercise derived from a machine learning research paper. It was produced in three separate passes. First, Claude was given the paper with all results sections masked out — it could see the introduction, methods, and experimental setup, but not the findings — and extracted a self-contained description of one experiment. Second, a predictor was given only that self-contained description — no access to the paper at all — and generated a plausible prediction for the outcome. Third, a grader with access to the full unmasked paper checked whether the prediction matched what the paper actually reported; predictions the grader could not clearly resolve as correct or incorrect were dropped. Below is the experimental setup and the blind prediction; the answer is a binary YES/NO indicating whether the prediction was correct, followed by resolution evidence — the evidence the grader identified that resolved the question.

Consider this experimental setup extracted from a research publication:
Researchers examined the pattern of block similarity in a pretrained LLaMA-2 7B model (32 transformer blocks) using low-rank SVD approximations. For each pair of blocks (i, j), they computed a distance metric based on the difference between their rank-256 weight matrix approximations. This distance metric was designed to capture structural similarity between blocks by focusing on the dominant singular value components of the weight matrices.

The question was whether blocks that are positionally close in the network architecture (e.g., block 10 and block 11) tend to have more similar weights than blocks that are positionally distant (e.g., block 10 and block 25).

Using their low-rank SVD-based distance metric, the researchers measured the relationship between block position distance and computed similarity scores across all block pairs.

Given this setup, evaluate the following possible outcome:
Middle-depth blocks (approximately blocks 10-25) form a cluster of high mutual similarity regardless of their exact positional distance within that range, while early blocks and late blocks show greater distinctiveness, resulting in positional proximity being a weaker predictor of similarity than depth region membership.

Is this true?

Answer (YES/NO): NO